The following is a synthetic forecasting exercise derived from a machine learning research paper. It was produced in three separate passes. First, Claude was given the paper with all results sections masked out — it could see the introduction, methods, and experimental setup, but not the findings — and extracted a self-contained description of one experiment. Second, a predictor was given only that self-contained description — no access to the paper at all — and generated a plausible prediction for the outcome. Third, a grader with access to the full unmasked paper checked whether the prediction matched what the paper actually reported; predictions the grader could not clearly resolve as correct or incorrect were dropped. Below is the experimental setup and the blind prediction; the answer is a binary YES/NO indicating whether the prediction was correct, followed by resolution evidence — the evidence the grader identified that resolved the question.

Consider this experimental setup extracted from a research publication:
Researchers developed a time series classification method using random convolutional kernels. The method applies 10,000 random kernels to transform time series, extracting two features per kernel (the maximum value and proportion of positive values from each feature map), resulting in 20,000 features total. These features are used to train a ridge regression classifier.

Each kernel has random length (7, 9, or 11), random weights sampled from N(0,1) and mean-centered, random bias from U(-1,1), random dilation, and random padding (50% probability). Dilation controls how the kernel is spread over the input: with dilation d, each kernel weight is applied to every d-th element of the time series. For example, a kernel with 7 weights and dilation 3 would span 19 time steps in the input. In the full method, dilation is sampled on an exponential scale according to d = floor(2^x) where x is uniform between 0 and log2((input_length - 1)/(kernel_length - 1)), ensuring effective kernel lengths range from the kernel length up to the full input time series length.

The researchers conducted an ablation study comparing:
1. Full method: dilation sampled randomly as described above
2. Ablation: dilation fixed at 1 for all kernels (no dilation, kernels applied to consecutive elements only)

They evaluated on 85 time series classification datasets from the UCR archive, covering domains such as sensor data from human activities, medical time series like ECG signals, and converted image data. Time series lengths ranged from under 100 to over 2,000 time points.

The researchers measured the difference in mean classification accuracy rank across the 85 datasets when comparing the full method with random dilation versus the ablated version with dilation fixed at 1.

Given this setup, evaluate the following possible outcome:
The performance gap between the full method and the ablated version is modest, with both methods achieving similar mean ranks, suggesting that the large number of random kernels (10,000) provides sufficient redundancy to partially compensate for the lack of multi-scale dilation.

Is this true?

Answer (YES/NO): NO